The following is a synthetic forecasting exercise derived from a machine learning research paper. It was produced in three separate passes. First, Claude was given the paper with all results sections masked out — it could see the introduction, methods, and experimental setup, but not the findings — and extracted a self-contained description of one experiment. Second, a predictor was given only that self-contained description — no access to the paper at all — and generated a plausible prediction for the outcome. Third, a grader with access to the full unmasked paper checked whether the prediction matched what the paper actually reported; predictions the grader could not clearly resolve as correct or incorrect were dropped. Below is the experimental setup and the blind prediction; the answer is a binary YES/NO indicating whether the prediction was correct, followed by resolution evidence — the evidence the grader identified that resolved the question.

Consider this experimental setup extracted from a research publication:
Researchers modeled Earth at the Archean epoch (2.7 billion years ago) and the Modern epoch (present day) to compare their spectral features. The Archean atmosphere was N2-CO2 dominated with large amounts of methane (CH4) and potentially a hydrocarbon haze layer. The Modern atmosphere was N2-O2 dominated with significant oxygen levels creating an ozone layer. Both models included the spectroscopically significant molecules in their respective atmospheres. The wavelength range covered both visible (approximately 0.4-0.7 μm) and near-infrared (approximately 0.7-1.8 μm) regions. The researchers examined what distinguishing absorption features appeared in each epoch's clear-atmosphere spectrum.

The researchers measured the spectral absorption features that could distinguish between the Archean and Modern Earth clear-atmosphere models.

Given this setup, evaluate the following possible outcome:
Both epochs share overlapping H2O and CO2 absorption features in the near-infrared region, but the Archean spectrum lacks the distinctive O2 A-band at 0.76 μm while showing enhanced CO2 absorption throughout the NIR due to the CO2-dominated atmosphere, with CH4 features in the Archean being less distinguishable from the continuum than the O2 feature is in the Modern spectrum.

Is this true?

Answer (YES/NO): NO